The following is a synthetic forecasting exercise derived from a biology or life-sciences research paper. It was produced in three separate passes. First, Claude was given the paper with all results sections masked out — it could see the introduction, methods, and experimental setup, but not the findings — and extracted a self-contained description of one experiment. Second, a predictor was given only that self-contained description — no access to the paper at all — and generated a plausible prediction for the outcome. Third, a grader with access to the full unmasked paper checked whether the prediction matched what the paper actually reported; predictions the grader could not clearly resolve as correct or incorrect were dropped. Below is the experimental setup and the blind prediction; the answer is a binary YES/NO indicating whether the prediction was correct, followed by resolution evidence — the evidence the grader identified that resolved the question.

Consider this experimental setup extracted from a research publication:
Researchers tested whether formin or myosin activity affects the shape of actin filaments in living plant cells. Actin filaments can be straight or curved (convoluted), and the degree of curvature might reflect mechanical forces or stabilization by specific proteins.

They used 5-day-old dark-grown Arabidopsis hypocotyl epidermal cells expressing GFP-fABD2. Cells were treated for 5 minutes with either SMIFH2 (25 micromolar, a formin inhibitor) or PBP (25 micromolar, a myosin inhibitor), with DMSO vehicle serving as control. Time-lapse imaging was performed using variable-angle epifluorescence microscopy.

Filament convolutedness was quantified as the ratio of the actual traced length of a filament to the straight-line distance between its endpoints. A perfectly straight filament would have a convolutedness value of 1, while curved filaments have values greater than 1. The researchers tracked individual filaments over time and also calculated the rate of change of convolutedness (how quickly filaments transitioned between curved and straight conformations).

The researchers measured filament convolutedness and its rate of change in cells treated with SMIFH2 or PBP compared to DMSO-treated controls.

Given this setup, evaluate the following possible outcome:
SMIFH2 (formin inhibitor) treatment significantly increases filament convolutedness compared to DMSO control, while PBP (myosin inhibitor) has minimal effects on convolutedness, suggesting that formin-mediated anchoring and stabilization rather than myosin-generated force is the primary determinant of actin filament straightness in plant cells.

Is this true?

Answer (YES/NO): NO